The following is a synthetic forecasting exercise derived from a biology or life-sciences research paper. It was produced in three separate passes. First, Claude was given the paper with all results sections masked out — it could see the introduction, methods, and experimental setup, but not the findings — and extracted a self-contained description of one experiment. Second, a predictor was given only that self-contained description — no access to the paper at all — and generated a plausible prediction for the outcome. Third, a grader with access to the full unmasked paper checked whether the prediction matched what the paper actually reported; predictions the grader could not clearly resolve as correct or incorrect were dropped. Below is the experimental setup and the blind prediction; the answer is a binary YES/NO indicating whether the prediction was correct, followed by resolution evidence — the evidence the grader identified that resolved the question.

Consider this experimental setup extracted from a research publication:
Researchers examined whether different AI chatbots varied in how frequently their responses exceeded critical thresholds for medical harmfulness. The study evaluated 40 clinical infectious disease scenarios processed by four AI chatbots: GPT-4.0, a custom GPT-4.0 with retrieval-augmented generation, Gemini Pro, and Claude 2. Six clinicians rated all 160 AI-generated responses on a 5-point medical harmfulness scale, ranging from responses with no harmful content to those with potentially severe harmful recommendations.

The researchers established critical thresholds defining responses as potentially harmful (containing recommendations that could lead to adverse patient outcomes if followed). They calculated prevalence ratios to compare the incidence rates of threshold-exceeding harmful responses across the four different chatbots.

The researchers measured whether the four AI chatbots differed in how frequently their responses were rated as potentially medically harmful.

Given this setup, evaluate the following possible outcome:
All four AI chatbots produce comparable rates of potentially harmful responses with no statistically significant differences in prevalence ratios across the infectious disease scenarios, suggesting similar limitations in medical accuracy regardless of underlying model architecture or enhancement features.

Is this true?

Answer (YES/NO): NO